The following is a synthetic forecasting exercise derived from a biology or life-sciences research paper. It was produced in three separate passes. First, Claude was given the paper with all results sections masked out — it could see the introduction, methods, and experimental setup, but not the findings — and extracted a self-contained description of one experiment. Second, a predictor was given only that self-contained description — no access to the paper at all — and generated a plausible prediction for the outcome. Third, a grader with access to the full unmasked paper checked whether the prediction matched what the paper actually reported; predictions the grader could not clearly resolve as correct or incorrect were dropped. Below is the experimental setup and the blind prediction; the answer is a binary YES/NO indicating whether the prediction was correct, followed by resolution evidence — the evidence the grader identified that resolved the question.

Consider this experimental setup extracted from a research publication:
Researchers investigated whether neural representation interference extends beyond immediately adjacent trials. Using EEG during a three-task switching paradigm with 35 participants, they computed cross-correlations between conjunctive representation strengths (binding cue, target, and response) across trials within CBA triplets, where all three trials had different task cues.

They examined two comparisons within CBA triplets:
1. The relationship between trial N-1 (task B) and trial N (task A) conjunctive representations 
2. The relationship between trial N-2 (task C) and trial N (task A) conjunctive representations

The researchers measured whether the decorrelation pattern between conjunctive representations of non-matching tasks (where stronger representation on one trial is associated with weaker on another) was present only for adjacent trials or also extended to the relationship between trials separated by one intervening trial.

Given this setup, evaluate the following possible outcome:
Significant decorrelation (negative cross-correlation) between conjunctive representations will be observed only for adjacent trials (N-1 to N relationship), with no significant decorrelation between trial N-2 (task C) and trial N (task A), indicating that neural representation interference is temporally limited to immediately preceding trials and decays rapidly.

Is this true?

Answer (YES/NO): NO